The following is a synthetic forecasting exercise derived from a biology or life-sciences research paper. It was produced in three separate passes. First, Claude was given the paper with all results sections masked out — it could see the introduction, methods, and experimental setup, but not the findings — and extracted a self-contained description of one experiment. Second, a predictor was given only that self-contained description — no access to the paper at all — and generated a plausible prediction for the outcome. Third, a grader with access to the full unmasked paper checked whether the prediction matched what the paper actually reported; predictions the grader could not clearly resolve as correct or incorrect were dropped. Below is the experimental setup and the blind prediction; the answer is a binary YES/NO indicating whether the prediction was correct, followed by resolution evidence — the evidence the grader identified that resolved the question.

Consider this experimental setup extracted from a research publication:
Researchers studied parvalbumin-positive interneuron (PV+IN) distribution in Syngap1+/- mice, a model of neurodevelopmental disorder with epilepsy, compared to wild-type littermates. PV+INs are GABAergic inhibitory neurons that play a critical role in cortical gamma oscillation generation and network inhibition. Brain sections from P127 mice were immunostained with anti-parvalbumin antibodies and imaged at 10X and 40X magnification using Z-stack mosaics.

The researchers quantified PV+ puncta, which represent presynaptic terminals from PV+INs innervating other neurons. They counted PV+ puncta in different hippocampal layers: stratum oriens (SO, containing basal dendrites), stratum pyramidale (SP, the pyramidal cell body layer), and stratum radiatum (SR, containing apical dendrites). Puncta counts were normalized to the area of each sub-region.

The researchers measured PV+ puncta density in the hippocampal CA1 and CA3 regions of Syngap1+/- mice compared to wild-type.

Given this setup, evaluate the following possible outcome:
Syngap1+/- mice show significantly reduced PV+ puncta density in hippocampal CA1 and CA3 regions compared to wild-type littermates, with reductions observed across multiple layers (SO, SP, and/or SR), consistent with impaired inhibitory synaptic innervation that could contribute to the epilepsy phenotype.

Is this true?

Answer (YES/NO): NO